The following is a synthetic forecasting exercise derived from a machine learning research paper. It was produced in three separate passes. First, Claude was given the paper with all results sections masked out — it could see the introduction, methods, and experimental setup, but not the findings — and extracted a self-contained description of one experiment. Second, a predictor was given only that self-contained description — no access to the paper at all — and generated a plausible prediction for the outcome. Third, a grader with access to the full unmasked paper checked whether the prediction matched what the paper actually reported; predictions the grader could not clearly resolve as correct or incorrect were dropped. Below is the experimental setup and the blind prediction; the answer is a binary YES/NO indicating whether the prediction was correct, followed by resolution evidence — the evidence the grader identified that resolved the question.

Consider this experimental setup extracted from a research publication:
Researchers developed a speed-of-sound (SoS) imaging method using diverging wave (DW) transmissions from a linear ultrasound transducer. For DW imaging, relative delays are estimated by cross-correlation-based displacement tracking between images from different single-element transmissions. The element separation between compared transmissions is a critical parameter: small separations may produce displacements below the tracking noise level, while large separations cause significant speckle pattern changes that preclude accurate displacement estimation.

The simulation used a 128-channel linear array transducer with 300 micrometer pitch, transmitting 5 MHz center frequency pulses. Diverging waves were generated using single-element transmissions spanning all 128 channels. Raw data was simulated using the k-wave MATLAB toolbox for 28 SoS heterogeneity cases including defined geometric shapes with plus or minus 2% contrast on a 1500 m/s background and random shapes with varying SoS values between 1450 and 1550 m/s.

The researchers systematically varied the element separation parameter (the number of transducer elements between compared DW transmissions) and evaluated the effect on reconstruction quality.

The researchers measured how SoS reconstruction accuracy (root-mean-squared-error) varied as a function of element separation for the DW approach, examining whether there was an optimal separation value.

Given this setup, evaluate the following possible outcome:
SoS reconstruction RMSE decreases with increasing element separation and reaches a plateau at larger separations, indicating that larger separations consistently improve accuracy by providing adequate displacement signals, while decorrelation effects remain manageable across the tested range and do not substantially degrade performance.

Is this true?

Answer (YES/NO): NO